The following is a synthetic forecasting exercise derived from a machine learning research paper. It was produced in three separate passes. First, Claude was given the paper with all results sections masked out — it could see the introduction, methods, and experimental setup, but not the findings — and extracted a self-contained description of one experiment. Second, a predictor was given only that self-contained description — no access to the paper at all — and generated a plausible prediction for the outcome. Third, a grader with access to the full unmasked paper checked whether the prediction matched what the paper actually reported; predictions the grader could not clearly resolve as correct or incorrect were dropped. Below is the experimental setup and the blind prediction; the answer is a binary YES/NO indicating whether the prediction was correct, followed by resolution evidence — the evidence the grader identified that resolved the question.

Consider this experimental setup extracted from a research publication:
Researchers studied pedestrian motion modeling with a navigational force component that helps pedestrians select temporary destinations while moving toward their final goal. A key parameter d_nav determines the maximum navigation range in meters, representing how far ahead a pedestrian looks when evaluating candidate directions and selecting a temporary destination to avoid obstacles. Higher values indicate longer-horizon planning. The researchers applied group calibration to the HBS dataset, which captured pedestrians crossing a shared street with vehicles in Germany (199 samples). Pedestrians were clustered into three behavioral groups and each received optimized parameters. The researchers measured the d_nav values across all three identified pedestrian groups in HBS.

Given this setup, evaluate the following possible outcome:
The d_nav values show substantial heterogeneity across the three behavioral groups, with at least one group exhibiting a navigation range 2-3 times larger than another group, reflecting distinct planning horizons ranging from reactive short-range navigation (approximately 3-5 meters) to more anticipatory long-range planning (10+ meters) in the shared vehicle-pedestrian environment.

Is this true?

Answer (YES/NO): NO